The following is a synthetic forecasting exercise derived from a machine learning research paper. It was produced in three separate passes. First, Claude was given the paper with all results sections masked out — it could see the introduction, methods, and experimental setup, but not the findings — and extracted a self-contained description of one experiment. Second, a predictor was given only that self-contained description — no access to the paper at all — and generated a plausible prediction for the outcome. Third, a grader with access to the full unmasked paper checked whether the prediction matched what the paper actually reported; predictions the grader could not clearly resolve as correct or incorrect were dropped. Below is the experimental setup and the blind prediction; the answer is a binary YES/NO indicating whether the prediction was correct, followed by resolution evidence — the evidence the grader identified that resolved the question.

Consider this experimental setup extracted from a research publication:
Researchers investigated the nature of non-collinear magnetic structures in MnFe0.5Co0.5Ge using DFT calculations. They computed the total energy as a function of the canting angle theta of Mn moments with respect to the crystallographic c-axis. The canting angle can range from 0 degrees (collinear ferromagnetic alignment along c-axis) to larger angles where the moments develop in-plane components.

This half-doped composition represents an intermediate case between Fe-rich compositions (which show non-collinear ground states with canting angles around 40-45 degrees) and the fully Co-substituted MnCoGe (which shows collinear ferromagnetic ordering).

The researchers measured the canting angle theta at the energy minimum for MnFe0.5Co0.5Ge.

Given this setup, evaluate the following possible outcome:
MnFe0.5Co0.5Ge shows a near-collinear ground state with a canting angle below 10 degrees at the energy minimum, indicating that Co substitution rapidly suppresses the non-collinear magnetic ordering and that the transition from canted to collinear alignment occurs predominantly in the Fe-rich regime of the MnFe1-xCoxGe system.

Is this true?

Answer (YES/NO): NO